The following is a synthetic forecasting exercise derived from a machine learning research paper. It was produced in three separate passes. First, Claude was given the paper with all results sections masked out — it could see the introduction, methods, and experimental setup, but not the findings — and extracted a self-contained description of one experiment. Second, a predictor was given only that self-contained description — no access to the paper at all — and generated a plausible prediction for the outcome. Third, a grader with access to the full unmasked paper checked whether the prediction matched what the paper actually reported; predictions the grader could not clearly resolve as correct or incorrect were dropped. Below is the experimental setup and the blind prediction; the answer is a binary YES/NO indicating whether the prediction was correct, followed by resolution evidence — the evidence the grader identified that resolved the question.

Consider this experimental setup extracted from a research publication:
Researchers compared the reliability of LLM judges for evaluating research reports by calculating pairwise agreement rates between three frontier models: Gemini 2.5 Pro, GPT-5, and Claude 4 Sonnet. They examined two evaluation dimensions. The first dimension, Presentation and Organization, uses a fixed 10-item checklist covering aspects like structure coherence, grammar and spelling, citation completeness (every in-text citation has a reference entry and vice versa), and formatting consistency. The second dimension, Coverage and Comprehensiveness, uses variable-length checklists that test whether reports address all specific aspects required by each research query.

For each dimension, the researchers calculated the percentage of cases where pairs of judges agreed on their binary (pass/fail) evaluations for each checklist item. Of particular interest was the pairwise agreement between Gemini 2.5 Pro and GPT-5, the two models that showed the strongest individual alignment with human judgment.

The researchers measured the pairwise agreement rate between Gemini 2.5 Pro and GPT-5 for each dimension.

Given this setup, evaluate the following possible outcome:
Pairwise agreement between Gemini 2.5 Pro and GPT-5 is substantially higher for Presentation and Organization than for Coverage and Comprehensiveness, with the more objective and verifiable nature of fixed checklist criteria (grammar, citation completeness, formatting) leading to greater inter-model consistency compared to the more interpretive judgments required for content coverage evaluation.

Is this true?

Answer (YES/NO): NO